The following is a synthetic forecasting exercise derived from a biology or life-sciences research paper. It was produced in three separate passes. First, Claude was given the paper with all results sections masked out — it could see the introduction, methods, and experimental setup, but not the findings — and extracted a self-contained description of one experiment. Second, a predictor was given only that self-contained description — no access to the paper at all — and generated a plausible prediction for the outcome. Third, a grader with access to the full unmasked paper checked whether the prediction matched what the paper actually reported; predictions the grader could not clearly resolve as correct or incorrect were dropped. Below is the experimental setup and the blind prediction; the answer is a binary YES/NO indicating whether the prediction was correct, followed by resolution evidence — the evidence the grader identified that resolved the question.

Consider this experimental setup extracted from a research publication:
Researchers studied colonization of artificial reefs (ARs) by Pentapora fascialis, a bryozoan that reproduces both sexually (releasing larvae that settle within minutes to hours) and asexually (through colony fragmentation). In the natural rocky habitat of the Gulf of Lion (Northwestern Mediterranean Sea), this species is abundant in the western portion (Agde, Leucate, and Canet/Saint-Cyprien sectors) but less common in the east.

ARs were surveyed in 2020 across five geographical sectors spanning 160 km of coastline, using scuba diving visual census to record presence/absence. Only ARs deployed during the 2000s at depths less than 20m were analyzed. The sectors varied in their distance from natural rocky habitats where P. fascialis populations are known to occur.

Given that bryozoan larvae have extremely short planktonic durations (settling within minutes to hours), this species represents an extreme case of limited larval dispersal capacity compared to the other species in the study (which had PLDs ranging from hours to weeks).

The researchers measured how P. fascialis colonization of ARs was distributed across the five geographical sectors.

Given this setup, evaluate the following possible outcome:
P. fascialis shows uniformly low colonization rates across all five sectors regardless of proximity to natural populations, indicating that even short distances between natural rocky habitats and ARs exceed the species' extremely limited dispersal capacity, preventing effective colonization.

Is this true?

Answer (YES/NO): NO